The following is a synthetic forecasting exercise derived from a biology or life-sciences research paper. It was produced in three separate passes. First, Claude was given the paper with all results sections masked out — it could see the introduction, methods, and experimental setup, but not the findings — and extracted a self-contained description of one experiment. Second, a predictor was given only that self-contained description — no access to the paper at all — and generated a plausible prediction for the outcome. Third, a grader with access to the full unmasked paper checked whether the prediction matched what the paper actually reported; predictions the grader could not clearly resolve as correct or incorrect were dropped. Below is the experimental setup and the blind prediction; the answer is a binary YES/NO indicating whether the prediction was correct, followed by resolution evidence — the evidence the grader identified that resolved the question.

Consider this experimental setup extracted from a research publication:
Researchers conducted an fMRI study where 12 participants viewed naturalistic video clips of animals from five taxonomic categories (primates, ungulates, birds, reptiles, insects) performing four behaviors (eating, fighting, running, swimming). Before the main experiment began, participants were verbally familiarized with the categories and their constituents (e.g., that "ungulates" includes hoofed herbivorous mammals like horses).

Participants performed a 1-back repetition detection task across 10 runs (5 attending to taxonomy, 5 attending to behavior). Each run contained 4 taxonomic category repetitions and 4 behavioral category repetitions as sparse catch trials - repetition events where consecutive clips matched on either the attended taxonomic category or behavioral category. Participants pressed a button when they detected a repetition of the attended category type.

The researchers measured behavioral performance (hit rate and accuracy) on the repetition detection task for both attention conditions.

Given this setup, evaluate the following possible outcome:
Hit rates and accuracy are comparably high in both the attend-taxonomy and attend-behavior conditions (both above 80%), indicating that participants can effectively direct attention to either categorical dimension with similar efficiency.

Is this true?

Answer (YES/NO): YES